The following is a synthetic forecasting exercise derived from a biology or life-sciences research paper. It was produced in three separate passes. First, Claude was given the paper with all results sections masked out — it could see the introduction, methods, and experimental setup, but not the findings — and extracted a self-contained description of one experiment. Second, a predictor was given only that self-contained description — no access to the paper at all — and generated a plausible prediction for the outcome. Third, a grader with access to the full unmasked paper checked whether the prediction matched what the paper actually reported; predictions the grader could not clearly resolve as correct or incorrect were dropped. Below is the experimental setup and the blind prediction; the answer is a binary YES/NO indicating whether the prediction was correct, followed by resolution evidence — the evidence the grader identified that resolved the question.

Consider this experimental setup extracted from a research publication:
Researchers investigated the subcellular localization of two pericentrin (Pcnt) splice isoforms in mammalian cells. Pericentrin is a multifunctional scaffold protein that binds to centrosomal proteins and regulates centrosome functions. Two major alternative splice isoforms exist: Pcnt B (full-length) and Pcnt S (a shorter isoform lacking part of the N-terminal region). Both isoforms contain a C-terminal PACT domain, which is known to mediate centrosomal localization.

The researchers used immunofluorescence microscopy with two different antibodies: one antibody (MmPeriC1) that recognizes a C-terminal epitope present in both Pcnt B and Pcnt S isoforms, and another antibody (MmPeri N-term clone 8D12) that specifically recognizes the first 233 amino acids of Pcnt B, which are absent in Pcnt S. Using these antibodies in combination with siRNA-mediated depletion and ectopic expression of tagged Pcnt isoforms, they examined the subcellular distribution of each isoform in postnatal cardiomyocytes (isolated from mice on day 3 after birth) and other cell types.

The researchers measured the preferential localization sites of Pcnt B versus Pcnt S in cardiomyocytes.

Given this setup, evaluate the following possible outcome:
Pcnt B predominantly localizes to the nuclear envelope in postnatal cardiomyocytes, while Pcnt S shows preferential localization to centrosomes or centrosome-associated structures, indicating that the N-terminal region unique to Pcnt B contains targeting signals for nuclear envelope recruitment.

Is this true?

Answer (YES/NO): NO